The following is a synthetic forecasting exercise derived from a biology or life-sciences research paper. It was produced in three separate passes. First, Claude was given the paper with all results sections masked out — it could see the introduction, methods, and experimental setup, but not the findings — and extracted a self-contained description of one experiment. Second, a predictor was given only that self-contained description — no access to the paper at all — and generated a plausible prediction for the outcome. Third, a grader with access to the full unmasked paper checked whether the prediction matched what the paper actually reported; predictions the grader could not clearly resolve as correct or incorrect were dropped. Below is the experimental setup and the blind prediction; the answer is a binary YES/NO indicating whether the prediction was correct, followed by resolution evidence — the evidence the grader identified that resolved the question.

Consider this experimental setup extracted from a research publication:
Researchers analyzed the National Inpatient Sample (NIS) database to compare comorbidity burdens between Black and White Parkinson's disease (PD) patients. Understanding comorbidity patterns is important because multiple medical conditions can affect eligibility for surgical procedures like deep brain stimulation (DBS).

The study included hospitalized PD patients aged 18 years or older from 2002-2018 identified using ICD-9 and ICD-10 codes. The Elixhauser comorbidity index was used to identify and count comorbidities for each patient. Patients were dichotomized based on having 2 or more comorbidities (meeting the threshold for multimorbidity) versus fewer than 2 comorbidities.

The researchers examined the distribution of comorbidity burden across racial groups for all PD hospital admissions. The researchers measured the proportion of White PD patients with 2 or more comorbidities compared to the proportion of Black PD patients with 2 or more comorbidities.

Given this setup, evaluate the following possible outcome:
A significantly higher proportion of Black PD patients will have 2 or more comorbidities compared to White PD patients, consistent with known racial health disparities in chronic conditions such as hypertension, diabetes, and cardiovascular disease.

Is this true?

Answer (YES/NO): NO